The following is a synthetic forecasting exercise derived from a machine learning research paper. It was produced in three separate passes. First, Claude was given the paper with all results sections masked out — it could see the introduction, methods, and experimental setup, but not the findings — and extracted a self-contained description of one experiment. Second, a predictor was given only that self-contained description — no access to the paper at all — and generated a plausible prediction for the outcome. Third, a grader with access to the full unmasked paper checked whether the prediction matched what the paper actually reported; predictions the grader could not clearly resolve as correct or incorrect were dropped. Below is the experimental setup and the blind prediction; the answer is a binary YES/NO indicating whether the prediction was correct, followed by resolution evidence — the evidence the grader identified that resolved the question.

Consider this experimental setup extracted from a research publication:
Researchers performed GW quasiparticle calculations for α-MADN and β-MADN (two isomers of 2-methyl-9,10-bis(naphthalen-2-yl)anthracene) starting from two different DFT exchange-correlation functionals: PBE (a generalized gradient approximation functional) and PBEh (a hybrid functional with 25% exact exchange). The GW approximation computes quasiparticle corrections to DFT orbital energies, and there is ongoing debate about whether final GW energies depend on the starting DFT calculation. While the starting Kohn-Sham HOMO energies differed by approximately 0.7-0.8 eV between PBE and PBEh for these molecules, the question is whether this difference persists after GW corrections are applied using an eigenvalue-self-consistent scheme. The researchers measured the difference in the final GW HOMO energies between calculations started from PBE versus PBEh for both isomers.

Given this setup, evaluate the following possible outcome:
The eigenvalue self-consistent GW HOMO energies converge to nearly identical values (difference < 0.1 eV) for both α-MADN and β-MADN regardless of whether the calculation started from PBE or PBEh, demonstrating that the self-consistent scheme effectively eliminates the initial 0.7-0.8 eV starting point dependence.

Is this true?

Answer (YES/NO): YES